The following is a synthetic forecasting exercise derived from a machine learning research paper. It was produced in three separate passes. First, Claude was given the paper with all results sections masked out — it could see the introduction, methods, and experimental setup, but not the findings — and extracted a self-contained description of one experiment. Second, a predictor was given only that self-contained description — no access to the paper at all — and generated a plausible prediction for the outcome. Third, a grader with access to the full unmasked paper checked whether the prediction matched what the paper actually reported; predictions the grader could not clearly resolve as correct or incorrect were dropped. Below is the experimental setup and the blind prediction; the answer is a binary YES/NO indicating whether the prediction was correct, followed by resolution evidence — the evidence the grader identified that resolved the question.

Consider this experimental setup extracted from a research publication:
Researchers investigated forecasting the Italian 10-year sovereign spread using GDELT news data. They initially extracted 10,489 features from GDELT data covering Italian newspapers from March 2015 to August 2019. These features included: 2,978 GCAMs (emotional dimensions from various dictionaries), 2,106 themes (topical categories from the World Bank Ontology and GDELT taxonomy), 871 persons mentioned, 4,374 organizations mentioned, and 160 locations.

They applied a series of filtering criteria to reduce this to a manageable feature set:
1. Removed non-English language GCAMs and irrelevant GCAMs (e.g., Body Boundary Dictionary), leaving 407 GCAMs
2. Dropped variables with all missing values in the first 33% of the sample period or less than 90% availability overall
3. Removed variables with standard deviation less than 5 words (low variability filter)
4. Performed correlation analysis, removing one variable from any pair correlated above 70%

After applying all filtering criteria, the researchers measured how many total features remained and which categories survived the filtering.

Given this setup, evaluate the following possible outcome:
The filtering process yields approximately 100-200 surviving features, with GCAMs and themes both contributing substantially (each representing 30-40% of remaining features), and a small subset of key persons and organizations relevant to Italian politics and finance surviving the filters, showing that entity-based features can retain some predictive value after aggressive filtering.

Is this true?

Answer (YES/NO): NO